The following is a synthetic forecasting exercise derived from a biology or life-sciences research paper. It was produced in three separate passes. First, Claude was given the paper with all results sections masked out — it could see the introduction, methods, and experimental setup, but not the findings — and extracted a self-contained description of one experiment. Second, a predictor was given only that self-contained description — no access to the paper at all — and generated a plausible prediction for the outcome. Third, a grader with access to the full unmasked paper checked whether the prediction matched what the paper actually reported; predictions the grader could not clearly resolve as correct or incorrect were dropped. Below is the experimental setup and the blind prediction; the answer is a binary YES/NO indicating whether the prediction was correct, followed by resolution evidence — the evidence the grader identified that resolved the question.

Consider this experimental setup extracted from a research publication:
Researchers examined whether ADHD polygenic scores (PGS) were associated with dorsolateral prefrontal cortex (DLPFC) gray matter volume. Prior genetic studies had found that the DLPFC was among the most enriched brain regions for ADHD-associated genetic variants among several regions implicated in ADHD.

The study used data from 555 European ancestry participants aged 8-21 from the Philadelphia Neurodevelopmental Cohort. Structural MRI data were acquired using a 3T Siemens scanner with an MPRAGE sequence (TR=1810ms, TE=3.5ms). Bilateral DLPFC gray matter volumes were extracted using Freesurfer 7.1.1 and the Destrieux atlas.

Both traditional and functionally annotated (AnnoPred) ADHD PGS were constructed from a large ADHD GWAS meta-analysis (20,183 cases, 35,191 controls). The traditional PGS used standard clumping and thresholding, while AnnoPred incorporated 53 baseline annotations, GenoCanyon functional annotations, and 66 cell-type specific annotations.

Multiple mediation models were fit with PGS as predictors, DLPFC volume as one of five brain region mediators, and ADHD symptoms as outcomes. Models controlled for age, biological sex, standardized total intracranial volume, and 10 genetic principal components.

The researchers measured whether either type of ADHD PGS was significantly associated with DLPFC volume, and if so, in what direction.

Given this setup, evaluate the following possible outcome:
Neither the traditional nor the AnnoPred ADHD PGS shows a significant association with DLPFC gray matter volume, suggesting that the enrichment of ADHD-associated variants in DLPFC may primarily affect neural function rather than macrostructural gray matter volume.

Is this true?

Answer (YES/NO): NO